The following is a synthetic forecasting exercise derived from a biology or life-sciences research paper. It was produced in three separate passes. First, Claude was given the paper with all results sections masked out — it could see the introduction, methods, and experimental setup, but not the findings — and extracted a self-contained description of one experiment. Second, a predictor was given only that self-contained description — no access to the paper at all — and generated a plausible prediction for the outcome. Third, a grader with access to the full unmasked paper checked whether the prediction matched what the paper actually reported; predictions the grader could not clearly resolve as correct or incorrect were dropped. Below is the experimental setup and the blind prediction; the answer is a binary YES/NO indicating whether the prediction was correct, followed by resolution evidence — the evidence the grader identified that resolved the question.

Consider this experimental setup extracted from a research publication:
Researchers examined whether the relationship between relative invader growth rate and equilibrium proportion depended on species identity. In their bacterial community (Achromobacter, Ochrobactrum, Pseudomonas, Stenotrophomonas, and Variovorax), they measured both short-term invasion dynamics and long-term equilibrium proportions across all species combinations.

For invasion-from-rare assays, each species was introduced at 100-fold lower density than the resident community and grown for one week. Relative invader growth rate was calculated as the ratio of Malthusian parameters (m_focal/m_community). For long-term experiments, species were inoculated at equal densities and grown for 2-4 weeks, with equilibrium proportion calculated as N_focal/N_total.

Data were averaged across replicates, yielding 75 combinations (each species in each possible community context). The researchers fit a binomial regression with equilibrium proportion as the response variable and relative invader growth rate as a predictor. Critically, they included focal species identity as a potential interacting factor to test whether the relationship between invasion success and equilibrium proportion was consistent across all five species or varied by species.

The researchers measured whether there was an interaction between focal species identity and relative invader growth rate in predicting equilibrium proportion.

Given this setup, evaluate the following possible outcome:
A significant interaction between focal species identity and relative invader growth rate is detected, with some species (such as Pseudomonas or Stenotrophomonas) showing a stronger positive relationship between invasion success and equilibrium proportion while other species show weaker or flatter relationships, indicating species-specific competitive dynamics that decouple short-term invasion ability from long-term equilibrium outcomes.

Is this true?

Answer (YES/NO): NO